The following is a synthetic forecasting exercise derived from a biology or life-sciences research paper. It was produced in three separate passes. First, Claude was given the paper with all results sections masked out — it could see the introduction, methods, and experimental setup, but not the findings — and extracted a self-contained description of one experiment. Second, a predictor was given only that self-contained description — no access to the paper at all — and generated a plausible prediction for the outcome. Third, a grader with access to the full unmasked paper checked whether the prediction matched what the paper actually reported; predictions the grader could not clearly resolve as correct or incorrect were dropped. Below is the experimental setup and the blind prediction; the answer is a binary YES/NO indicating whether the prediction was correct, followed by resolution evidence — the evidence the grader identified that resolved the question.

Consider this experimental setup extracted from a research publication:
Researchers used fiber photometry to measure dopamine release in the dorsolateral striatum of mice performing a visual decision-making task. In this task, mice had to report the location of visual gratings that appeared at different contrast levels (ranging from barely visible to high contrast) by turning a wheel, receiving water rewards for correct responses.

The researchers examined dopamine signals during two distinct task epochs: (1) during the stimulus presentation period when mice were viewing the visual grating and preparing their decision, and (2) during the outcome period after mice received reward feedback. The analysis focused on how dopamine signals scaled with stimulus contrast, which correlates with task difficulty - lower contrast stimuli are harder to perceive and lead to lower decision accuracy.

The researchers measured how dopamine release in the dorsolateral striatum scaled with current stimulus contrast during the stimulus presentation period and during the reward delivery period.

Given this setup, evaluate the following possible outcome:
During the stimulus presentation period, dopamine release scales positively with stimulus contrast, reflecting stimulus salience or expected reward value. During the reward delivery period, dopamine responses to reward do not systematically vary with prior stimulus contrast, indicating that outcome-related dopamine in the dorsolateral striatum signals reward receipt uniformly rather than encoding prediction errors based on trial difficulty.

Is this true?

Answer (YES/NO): NO